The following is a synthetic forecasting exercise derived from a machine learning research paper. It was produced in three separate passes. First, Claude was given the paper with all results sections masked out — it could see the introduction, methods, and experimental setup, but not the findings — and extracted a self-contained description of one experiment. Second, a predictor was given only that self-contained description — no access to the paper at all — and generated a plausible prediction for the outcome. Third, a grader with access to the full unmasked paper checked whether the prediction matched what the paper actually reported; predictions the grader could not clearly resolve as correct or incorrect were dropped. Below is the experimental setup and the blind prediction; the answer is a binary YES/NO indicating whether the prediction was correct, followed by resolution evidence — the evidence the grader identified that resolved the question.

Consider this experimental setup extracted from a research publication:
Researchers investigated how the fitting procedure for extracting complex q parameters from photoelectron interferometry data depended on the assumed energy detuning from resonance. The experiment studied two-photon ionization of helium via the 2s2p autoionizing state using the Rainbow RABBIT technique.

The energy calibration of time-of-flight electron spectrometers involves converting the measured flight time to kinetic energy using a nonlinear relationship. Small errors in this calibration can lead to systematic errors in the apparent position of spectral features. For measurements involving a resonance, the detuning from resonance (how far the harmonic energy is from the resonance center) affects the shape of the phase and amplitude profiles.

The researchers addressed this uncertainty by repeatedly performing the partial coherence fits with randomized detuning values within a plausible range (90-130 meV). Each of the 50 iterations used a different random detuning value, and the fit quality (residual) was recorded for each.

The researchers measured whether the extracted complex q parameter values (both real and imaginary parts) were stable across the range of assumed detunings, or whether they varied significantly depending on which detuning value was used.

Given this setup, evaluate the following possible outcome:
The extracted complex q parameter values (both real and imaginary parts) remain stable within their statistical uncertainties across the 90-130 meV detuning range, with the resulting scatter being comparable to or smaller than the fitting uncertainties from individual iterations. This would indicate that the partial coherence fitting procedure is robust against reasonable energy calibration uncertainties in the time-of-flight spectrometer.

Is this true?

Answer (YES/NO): NO